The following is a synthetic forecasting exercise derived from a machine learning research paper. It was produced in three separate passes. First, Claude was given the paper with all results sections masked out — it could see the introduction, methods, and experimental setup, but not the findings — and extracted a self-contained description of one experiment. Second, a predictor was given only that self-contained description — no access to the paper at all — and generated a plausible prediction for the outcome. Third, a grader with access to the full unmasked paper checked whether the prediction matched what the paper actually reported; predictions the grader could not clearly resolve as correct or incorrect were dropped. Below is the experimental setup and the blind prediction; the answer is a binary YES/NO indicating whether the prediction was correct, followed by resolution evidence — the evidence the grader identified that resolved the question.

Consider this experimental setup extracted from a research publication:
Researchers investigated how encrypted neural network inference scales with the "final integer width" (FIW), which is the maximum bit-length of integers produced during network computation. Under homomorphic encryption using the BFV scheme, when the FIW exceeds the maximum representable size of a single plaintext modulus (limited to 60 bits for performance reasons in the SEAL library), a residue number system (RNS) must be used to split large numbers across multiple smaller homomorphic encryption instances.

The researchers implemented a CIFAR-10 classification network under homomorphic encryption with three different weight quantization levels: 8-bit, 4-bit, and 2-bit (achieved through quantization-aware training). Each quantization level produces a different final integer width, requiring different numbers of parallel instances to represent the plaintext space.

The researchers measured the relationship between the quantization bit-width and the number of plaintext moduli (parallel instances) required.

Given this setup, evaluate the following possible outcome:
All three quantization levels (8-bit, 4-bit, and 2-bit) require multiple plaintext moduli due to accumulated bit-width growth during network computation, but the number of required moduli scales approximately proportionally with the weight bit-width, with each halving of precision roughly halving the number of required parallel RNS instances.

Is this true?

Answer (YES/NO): NO